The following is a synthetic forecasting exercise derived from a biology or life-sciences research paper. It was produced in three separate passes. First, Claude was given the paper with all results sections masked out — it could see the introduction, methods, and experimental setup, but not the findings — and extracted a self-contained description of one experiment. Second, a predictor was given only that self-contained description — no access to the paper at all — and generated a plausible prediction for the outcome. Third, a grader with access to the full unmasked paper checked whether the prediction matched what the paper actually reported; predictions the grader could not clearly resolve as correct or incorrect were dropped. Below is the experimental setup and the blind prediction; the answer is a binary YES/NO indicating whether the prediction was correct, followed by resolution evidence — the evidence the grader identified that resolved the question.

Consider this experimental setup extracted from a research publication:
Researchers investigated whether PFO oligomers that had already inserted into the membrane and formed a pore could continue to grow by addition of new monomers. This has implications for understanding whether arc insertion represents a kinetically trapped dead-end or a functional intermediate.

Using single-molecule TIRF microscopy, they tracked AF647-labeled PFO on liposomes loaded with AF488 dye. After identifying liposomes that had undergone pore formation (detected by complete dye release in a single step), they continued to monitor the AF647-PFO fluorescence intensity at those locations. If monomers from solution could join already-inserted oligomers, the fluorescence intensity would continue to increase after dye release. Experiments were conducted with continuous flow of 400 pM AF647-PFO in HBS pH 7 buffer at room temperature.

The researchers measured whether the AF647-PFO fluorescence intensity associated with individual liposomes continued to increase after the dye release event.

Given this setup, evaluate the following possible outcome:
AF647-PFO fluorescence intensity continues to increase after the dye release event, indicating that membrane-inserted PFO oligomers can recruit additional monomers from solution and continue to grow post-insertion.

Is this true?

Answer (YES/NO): YES